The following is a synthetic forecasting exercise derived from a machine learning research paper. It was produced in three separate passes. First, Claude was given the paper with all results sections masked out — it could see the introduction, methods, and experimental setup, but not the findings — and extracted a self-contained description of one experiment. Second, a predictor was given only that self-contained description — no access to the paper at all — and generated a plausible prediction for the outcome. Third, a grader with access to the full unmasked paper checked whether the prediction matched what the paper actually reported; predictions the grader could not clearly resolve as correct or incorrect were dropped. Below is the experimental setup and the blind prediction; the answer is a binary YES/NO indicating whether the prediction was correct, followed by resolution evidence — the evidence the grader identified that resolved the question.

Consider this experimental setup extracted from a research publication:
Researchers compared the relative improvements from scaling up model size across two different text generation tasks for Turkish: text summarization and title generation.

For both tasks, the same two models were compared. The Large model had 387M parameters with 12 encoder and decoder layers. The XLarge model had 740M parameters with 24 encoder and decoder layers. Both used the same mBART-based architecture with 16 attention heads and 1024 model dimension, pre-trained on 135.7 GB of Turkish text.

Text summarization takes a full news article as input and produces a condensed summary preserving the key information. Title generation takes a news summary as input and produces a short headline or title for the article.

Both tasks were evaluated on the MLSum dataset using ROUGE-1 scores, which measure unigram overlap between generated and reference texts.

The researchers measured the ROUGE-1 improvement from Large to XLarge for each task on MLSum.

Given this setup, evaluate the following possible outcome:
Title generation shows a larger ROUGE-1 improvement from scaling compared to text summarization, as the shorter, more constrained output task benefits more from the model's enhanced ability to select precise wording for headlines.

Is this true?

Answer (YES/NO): NO